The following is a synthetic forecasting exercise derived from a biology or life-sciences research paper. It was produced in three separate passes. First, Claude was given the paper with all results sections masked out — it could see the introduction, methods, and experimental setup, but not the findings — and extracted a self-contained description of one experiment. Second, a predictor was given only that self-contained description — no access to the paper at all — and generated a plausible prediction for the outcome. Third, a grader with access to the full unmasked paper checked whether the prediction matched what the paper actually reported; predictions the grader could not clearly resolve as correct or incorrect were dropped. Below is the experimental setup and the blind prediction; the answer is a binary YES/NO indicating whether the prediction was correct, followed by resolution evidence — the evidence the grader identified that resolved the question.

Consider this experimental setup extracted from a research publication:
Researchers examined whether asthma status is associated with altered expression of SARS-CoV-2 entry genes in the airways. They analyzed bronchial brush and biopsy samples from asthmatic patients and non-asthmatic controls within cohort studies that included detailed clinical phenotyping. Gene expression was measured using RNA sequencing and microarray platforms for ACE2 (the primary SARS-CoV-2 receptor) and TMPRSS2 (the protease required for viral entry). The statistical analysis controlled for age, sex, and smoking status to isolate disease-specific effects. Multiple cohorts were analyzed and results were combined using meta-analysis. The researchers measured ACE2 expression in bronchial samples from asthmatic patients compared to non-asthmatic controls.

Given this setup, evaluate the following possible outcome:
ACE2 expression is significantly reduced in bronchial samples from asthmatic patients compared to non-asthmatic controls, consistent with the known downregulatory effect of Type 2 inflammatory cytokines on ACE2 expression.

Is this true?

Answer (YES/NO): NO